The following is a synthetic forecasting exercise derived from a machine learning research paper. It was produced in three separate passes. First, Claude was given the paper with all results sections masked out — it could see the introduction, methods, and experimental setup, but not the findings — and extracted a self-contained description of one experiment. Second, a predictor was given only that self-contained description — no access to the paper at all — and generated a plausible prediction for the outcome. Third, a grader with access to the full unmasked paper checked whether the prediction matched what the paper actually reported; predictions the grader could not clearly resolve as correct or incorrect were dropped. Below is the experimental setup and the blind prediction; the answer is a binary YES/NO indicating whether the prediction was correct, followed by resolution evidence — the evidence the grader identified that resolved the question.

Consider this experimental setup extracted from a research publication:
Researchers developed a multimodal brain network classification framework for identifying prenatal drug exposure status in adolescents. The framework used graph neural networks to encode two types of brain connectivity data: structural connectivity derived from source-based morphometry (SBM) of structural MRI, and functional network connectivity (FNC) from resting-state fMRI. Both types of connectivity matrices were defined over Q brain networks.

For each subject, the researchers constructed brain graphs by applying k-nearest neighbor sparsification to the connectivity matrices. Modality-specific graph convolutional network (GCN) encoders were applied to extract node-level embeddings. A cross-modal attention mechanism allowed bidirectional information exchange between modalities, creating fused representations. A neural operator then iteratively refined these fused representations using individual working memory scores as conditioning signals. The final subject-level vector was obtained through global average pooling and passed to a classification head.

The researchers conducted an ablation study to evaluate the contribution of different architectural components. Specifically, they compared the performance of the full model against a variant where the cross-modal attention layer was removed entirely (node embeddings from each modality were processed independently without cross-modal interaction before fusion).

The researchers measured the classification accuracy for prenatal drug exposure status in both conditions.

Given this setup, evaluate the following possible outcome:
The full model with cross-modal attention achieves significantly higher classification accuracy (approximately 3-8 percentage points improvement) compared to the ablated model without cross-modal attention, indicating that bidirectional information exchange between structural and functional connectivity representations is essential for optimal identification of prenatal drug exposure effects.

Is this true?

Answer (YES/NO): YES